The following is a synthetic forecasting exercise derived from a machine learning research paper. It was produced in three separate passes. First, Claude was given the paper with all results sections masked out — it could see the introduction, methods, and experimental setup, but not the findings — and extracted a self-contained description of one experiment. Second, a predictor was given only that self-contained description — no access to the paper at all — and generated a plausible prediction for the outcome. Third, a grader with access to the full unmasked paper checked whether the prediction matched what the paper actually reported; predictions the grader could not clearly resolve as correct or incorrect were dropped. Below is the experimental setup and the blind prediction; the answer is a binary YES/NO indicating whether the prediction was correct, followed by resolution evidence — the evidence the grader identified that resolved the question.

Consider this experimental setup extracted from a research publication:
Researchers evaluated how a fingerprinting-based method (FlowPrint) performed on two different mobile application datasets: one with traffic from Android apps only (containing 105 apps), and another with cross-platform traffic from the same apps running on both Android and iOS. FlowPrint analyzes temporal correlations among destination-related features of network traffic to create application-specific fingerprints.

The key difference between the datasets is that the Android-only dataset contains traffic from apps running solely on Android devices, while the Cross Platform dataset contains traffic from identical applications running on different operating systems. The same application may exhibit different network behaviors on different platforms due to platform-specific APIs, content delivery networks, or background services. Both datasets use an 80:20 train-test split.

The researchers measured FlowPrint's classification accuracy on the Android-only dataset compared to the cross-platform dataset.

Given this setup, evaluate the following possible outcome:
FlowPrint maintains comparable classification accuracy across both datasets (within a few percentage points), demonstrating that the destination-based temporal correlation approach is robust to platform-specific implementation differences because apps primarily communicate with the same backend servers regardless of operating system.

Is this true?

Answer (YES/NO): YES